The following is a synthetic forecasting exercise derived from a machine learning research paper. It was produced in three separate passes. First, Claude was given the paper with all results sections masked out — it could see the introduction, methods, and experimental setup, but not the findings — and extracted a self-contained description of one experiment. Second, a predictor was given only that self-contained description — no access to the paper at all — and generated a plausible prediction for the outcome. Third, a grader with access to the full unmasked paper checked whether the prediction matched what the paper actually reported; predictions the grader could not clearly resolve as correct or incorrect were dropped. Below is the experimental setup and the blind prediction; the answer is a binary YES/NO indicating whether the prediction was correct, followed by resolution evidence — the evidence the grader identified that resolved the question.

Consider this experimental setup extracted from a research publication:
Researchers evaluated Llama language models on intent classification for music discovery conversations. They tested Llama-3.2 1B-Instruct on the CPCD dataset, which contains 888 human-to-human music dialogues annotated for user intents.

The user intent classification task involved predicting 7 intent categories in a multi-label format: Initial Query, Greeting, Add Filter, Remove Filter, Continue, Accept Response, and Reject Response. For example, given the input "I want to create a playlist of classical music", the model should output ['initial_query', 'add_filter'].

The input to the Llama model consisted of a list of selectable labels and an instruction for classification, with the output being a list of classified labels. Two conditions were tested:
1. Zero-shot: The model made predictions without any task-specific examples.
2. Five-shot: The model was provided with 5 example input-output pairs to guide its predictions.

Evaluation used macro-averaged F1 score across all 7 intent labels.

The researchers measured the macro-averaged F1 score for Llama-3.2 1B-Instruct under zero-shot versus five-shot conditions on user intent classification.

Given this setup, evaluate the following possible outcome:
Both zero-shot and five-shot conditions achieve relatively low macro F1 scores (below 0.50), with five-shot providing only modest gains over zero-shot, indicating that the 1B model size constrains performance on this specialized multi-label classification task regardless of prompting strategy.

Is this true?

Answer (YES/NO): NO